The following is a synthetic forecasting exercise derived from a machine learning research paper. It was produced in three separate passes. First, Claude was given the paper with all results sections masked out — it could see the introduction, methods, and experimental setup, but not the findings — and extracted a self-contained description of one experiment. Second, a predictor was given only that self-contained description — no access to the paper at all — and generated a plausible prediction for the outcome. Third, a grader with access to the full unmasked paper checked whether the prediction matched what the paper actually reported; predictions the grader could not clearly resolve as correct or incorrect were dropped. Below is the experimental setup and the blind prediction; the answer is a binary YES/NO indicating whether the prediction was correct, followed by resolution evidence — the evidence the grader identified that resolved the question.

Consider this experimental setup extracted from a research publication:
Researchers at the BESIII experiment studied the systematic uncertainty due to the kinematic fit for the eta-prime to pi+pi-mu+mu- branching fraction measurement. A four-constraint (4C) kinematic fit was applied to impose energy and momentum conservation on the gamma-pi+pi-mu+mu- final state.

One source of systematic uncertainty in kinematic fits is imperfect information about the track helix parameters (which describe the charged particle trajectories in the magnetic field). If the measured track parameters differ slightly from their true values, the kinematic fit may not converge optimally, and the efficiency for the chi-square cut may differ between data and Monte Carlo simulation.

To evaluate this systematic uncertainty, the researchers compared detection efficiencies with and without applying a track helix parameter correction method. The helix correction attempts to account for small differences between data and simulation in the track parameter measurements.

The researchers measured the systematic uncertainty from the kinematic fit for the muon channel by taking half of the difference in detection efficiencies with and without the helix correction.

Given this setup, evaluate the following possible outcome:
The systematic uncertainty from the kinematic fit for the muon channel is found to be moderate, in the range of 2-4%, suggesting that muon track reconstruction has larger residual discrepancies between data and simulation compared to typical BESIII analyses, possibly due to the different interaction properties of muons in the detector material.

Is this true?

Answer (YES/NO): NO